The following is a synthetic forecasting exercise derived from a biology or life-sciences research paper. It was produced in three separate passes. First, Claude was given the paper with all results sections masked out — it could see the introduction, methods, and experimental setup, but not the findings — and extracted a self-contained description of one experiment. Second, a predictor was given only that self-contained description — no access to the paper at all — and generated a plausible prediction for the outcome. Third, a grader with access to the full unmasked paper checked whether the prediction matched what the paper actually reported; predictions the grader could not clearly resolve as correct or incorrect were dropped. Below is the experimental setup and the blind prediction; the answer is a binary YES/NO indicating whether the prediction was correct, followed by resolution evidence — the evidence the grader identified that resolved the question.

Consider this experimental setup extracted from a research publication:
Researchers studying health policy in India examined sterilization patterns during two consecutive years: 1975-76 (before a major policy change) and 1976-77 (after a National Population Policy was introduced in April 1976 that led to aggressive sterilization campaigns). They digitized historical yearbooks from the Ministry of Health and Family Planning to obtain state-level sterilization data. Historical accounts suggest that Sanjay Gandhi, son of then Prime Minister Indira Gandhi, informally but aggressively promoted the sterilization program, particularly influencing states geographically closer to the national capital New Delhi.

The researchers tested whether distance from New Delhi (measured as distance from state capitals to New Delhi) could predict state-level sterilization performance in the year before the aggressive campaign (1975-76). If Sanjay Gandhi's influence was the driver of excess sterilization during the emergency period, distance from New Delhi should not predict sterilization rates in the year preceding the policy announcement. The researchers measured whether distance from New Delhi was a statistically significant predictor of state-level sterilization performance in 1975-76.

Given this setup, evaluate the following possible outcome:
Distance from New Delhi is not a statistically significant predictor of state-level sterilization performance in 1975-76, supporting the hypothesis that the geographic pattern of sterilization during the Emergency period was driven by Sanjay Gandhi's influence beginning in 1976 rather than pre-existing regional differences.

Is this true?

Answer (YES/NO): YES